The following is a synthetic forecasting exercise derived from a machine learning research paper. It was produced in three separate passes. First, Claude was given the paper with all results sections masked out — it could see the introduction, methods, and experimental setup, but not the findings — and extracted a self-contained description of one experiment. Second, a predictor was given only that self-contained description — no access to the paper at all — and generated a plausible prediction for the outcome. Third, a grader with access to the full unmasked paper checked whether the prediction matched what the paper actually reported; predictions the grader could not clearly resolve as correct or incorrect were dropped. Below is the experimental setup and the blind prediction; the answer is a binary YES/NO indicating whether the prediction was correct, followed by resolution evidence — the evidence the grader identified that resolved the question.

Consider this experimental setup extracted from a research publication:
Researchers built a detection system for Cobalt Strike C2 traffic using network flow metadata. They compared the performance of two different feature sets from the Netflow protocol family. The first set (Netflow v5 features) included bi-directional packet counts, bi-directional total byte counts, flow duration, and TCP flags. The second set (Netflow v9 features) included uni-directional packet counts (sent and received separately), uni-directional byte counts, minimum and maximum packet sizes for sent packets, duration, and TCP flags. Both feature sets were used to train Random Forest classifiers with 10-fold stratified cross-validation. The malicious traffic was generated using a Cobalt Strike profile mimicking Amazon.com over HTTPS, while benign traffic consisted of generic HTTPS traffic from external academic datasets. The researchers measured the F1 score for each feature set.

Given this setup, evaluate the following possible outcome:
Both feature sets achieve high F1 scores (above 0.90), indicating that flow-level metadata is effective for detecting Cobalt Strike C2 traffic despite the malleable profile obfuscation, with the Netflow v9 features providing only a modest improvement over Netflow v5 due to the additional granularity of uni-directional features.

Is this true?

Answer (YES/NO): NO